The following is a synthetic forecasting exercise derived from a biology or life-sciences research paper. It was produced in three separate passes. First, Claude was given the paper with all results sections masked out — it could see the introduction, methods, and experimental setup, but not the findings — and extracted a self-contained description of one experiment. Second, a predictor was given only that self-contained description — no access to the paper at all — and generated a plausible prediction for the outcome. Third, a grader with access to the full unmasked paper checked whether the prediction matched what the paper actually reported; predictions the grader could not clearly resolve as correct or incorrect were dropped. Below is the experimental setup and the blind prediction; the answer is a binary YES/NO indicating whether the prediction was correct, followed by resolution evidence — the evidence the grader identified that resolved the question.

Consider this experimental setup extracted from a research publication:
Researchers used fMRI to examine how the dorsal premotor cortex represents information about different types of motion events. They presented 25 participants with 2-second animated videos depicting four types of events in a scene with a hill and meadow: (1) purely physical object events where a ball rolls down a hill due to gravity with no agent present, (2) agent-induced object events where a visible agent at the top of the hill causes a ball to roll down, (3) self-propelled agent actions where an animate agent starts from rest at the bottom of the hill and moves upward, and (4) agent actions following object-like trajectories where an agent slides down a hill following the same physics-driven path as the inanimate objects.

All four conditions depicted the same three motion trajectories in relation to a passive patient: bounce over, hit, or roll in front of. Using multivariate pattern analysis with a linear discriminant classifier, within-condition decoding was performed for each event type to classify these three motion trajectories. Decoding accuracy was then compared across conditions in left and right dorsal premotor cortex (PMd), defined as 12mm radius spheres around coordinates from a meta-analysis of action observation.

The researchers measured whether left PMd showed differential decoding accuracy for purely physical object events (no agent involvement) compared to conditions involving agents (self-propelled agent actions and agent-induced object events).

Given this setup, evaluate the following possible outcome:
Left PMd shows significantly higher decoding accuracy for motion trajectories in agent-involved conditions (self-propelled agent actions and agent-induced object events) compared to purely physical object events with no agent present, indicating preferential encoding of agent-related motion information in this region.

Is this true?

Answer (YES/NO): NO